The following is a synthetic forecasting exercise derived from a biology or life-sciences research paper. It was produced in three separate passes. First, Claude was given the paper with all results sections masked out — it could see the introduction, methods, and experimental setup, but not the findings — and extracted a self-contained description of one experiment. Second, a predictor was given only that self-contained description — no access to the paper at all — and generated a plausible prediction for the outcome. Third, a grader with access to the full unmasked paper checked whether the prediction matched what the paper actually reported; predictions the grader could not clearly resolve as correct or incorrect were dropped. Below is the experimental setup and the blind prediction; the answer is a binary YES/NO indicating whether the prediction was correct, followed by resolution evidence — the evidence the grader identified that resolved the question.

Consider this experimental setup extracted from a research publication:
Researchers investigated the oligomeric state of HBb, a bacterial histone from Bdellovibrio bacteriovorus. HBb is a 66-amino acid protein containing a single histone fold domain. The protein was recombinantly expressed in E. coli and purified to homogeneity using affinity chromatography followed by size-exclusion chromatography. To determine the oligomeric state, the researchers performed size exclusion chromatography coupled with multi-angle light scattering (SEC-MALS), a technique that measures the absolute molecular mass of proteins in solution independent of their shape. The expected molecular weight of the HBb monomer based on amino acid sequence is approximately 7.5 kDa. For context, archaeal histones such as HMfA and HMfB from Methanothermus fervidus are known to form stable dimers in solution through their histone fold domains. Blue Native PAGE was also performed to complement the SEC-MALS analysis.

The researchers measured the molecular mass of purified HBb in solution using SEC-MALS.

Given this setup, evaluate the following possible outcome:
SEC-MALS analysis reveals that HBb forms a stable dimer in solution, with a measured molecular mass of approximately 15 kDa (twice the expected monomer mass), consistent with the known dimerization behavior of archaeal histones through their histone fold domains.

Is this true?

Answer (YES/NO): YES